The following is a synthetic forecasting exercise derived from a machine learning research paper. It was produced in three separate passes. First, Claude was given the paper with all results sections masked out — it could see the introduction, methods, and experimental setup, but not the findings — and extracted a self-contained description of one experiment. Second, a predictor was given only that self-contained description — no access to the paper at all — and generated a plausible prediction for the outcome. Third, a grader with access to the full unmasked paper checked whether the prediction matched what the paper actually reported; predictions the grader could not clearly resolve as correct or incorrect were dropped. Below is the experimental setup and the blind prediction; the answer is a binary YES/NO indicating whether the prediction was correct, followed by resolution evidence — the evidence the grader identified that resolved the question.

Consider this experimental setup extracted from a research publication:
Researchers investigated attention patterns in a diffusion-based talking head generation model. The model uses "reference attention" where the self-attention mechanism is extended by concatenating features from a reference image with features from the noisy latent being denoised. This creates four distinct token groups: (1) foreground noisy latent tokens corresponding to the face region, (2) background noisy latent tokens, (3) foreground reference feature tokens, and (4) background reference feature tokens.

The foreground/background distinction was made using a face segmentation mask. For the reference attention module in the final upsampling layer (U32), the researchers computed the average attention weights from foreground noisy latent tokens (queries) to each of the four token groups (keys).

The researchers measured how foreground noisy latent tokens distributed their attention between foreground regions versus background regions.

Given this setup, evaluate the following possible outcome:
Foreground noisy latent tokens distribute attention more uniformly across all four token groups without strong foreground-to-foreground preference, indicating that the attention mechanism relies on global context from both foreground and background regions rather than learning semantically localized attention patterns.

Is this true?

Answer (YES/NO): NO